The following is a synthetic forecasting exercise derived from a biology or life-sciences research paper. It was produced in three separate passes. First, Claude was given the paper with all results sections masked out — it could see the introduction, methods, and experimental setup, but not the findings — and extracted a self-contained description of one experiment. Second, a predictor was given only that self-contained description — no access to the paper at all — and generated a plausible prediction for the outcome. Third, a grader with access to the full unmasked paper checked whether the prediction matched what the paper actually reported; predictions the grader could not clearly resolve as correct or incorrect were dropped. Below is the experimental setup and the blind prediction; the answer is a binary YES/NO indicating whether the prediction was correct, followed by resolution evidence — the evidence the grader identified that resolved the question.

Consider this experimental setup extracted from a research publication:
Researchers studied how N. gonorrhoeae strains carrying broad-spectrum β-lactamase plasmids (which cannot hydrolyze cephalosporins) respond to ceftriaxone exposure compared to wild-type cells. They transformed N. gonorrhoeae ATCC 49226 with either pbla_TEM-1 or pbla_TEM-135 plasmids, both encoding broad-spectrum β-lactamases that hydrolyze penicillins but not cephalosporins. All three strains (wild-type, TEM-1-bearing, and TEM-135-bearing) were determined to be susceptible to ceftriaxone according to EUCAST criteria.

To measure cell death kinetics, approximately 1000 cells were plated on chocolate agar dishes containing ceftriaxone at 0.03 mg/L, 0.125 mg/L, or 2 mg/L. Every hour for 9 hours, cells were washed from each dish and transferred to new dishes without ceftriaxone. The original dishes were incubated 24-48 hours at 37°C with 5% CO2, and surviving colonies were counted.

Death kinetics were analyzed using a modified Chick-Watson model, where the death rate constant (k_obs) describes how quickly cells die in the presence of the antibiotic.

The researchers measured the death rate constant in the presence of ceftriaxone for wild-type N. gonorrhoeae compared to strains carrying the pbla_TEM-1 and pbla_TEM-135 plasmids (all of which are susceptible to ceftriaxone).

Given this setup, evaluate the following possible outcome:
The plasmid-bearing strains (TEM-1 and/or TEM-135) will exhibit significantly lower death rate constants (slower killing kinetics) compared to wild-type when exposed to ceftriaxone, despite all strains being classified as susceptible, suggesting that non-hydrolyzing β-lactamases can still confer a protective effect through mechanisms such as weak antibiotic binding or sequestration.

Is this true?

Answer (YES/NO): YES